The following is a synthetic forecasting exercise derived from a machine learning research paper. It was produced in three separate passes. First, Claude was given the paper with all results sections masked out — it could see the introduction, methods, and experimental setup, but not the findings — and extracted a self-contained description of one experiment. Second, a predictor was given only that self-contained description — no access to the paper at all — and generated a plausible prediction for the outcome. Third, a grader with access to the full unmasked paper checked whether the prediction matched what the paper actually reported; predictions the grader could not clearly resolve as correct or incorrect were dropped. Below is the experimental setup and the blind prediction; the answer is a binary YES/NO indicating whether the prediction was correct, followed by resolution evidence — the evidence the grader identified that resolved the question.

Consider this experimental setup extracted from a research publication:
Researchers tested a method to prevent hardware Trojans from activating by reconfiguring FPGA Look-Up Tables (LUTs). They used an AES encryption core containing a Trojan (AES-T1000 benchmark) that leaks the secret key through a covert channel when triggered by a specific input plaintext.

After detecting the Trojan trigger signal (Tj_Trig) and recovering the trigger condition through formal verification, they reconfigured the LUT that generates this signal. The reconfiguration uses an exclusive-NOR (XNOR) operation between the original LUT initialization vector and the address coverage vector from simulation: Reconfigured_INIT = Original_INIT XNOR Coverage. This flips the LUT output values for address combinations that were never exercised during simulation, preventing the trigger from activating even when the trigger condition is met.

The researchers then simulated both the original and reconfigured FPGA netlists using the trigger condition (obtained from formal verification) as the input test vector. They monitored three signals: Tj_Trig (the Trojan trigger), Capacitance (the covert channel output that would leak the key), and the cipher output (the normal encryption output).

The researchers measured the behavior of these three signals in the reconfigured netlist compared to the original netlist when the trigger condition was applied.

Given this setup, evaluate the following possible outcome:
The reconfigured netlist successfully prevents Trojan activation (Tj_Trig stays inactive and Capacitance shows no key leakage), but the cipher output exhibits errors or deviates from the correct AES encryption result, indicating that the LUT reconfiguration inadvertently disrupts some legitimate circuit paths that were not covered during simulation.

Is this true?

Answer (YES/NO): NO